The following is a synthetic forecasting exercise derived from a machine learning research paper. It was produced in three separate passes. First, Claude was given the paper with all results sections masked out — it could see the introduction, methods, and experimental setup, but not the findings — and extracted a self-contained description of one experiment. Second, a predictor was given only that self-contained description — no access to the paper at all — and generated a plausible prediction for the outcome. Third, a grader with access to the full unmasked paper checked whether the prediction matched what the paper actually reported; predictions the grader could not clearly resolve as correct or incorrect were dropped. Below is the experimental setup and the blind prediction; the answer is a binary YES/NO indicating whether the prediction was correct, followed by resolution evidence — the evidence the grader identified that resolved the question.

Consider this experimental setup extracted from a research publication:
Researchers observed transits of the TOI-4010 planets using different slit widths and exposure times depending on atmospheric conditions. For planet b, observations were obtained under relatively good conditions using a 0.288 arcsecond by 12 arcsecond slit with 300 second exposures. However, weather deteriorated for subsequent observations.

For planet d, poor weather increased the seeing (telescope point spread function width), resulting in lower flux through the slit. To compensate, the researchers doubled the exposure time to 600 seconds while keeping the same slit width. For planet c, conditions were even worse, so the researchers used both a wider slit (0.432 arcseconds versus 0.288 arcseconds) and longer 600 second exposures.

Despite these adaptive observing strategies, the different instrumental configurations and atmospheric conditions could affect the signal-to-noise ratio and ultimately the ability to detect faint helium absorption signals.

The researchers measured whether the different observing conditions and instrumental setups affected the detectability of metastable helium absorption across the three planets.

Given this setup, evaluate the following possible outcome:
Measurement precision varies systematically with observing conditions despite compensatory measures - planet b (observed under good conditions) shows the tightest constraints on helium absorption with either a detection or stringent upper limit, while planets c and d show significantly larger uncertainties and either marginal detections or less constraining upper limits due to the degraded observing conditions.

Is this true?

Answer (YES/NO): NO